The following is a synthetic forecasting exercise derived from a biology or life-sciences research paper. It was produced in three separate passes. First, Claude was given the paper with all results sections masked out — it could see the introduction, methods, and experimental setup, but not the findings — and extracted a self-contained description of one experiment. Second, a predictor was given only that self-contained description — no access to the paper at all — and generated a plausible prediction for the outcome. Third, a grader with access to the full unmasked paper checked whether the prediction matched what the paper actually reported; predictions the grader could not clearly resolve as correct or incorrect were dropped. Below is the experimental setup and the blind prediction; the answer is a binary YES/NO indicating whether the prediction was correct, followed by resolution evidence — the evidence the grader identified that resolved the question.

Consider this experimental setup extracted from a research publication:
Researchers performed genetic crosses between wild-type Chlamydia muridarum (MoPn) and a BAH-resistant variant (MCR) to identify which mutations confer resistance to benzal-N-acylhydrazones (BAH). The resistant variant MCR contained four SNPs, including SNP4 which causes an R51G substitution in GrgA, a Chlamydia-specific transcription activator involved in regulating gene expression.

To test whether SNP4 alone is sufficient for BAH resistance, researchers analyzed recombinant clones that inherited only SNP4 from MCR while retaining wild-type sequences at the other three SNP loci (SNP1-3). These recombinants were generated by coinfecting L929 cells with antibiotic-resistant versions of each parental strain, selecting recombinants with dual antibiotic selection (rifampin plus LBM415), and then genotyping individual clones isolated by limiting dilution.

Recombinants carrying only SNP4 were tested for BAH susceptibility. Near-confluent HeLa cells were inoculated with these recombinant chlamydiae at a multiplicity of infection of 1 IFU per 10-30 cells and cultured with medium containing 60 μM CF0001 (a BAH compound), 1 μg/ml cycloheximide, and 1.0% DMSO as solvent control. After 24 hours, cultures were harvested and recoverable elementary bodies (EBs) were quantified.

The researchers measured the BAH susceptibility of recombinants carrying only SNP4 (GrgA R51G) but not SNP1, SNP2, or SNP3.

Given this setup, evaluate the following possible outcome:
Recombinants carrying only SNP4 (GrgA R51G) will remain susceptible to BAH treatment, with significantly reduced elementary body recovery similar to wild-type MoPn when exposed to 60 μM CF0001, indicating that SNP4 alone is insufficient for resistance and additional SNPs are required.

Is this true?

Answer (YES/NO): NO